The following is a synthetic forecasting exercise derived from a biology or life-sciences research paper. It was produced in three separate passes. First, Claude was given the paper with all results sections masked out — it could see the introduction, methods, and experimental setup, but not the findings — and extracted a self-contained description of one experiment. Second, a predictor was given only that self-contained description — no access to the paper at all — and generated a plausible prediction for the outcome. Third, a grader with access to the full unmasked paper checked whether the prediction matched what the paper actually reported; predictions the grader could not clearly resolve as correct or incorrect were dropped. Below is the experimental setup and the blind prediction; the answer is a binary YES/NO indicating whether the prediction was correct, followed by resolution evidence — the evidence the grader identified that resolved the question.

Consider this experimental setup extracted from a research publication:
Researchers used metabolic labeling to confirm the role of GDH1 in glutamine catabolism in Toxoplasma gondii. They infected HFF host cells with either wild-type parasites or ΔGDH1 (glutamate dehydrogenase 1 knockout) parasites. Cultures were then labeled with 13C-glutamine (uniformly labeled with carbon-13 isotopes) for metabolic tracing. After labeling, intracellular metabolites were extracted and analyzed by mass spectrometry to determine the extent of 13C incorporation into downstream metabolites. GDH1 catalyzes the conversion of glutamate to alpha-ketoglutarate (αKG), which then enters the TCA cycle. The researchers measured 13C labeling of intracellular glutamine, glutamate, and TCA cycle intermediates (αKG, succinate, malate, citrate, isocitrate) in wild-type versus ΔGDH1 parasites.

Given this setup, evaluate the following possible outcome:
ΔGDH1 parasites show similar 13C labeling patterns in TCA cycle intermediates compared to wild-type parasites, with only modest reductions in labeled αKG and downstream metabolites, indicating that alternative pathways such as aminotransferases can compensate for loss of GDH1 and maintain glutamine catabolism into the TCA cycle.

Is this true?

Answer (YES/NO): NO